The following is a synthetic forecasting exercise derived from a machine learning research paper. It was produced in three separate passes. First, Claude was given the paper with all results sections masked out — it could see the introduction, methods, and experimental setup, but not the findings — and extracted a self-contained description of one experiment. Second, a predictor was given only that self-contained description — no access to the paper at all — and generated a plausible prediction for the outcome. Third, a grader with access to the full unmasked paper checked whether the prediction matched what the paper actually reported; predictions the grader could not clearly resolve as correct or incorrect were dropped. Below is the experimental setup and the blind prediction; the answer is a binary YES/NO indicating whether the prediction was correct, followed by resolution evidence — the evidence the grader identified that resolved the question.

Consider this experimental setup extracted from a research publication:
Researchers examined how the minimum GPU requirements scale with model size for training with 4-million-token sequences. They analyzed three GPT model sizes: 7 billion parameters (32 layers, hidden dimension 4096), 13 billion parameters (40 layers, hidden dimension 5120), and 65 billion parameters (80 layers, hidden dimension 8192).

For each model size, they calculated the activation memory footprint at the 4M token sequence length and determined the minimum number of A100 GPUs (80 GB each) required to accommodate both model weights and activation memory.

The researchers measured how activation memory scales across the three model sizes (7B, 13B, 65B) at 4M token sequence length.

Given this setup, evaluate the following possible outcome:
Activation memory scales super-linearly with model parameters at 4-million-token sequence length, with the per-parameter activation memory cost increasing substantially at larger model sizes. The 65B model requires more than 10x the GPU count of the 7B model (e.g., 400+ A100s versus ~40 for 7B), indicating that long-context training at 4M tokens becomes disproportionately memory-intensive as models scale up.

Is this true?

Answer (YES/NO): NO